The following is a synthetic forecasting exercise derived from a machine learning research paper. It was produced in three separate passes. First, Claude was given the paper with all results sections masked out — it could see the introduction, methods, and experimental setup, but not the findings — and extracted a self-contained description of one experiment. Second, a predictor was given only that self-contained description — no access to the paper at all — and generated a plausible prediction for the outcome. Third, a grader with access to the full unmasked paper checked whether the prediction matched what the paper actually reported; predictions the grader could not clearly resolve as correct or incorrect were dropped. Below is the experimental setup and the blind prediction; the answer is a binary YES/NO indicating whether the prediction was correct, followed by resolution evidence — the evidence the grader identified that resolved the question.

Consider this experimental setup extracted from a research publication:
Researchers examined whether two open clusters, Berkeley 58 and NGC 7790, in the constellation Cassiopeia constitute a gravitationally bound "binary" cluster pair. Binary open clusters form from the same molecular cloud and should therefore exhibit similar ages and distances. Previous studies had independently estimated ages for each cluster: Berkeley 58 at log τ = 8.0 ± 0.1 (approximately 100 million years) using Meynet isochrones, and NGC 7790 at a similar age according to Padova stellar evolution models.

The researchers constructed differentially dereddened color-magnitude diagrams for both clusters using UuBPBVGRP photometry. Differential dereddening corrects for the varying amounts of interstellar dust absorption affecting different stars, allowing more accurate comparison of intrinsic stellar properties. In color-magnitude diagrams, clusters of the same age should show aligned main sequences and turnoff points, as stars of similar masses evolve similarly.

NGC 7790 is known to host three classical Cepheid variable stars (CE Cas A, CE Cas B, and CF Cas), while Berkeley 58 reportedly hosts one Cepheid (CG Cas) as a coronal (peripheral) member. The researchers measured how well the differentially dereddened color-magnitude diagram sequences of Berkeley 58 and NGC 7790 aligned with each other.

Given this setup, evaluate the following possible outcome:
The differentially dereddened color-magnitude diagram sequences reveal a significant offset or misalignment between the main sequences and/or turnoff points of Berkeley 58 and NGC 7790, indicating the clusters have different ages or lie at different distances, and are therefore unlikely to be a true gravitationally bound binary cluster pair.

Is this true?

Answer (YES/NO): NO